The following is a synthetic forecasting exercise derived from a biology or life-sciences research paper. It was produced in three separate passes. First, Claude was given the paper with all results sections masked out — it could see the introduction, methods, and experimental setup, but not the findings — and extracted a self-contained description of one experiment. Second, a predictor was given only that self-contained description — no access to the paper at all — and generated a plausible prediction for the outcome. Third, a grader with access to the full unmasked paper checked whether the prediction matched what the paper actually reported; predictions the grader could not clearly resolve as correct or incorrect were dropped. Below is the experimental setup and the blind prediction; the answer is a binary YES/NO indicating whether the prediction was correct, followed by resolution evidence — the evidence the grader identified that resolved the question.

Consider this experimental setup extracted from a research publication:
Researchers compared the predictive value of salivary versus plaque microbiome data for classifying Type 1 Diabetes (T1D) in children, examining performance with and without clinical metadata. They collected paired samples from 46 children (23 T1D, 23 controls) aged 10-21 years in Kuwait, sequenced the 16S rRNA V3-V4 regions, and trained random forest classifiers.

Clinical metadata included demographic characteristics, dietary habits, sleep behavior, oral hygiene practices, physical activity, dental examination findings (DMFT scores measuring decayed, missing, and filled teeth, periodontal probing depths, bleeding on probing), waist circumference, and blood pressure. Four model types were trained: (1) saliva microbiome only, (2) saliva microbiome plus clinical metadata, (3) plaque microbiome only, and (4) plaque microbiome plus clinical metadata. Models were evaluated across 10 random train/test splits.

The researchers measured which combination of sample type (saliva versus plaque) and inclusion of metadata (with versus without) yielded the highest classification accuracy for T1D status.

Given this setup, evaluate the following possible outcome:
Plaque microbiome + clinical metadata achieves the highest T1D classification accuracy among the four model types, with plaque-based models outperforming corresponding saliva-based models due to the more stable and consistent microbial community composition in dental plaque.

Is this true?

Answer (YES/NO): NO